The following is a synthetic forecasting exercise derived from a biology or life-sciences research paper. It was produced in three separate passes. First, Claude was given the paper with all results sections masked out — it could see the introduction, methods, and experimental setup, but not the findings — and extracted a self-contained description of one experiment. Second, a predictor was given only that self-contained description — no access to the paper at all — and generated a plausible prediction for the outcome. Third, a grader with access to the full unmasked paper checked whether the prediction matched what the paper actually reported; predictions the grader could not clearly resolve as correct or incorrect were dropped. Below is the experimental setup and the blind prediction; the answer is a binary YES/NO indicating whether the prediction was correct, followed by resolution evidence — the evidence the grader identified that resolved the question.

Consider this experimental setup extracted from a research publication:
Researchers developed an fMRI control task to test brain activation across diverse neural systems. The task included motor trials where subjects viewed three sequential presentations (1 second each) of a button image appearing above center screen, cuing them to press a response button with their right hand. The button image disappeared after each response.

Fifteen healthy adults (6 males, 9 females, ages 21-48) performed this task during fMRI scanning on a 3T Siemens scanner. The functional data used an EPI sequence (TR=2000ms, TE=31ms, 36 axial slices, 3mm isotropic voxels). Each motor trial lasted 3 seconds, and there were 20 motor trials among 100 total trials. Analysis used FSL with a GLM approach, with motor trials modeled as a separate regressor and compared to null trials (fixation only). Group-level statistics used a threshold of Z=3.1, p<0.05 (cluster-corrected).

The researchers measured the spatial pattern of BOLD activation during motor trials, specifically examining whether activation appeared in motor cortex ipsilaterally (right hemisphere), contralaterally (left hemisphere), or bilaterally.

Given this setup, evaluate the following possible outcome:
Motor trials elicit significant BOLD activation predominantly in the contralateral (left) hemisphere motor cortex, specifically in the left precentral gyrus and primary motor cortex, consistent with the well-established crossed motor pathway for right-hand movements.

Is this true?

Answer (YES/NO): NO